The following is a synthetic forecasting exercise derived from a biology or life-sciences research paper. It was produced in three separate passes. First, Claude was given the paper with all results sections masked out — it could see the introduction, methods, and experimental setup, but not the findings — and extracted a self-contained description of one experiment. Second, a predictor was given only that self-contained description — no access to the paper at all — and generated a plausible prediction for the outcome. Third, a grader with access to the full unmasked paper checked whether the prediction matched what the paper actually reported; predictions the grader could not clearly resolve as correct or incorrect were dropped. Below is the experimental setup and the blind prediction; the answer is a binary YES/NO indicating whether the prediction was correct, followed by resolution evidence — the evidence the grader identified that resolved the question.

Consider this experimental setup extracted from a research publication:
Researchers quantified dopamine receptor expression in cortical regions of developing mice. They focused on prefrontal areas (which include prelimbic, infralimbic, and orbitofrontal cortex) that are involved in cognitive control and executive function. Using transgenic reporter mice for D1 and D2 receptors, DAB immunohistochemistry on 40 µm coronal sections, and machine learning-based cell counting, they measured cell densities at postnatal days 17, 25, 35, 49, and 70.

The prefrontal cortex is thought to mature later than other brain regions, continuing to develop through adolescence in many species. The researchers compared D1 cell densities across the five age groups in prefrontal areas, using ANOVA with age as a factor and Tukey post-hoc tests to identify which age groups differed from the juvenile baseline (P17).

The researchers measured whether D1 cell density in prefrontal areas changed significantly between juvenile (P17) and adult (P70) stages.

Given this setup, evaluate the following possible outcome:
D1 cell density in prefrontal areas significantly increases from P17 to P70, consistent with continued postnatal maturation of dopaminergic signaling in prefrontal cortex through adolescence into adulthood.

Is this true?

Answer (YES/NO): NO